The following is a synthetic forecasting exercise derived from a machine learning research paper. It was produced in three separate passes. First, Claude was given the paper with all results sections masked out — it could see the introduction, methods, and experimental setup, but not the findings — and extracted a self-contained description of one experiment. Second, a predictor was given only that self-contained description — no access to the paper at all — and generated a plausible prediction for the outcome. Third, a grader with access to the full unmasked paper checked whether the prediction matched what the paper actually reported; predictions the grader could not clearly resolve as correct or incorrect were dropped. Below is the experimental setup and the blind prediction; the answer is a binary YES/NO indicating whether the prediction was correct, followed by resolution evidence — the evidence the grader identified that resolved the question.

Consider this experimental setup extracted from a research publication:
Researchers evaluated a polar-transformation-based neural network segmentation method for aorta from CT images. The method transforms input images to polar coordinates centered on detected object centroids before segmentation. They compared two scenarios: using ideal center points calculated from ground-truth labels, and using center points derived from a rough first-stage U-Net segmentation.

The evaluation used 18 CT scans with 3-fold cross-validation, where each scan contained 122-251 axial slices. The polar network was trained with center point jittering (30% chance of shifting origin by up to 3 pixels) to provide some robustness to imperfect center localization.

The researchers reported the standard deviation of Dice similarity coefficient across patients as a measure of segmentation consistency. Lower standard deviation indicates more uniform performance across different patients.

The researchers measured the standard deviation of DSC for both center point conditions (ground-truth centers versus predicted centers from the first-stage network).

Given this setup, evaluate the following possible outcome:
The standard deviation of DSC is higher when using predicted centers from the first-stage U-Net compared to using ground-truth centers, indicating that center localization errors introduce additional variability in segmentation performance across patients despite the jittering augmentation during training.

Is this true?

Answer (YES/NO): NO